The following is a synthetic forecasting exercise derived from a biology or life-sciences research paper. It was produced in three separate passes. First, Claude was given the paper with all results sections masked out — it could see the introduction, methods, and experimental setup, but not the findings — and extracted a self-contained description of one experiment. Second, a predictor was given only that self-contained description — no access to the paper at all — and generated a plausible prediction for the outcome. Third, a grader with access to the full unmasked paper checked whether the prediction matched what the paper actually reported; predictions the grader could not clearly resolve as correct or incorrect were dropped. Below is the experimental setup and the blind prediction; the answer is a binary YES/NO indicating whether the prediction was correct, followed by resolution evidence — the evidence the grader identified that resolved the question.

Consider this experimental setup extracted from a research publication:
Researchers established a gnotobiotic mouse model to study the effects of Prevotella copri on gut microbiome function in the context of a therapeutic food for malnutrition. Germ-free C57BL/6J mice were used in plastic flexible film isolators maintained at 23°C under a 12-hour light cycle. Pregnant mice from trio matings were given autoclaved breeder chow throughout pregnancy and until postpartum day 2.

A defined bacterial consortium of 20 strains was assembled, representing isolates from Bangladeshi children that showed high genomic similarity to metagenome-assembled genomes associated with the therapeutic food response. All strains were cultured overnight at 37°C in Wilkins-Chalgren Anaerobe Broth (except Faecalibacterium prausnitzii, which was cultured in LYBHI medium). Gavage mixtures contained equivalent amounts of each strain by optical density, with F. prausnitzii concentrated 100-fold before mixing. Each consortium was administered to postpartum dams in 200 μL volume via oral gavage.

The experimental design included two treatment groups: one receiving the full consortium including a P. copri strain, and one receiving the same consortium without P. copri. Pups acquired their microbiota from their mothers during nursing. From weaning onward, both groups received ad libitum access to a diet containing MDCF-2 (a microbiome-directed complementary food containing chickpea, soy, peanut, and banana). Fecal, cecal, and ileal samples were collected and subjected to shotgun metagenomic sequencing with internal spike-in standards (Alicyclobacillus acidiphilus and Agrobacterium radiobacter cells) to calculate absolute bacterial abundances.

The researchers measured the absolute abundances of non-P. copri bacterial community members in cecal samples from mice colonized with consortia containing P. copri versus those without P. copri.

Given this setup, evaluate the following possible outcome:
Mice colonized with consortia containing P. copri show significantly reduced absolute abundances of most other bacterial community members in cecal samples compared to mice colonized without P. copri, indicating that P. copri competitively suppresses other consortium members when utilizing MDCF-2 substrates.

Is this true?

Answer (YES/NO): NO